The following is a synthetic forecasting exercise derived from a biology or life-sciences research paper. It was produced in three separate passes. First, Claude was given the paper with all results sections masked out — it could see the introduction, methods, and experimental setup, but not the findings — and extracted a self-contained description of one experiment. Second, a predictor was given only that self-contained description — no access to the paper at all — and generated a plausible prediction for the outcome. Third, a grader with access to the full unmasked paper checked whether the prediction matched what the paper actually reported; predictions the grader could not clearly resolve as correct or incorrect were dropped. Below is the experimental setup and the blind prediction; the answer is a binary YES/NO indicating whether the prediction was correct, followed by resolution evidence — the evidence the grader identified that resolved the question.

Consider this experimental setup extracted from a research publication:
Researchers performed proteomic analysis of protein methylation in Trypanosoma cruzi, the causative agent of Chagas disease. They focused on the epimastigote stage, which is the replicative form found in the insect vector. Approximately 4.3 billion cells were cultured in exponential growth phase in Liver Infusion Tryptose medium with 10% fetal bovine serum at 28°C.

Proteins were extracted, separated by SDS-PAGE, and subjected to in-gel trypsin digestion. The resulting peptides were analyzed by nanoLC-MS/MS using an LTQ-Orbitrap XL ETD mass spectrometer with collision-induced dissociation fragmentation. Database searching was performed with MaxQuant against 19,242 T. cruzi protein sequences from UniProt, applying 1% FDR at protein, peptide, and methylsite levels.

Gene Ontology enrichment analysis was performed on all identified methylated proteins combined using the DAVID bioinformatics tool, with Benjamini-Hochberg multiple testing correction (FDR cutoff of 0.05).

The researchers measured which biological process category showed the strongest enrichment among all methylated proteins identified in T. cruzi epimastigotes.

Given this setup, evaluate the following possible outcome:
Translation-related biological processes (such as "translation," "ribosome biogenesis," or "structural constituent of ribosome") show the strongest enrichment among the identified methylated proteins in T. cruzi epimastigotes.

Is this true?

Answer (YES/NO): YES